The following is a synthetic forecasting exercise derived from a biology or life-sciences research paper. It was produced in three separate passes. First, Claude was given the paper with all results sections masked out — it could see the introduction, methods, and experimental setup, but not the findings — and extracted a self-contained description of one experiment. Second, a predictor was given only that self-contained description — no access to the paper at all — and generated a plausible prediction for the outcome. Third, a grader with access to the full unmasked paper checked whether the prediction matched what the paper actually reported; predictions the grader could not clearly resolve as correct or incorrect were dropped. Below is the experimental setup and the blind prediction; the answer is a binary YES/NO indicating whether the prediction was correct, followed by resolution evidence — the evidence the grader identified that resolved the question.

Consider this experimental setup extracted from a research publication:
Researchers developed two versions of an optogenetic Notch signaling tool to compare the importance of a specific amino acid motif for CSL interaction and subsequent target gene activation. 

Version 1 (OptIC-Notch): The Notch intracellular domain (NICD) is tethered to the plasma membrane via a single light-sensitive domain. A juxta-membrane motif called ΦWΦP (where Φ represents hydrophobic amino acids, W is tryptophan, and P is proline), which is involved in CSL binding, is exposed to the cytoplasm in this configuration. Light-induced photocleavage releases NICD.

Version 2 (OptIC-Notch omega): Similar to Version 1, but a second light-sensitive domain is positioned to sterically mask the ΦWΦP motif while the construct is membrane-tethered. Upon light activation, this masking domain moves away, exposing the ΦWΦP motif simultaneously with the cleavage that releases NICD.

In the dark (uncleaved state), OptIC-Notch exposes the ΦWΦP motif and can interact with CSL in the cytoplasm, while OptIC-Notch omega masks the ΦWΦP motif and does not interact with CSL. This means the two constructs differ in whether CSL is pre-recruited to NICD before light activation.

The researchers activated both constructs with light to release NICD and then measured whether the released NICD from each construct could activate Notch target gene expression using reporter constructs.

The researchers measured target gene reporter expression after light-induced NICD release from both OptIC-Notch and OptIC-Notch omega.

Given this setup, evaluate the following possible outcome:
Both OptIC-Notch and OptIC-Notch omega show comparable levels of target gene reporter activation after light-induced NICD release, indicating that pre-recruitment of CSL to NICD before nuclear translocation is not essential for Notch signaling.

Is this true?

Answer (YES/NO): YES